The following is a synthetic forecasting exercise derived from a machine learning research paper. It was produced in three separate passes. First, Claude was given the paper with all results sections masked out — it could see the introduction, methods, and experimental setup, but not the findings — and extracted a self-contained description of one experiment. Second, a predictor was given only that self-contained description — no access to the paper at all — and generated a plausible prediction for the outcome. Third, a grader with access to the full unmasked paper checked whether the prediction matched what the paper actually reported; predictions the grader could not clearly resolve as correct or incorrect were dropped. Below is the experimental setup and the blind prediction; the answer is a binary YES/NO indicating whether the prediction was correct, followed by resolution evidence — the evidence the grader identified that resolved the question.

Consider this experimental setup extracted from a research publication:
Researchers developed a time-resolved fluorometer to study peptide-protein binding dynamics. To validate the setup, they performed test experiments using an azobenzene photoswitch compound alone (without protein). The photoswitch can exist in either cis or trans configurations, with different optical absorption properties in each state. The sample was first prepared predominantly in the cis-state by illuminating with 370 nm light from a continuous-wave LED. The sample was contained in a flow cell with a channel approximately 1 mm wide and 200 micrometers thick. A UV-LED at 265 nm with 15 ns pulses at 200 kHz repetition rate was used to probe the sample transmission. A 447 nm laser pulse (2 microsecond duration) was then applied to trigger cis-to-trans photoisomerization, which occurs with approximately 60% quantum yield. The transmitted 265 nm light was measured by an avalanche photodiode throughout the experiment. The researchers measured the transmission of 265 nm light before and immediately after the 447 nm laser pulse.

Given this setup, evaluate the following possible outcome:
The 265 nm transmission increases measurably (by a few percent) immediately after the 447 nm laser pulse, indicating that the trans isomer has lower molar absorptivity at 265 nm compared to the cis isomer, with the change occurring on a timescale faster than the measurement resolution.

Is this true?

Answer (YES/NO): YES